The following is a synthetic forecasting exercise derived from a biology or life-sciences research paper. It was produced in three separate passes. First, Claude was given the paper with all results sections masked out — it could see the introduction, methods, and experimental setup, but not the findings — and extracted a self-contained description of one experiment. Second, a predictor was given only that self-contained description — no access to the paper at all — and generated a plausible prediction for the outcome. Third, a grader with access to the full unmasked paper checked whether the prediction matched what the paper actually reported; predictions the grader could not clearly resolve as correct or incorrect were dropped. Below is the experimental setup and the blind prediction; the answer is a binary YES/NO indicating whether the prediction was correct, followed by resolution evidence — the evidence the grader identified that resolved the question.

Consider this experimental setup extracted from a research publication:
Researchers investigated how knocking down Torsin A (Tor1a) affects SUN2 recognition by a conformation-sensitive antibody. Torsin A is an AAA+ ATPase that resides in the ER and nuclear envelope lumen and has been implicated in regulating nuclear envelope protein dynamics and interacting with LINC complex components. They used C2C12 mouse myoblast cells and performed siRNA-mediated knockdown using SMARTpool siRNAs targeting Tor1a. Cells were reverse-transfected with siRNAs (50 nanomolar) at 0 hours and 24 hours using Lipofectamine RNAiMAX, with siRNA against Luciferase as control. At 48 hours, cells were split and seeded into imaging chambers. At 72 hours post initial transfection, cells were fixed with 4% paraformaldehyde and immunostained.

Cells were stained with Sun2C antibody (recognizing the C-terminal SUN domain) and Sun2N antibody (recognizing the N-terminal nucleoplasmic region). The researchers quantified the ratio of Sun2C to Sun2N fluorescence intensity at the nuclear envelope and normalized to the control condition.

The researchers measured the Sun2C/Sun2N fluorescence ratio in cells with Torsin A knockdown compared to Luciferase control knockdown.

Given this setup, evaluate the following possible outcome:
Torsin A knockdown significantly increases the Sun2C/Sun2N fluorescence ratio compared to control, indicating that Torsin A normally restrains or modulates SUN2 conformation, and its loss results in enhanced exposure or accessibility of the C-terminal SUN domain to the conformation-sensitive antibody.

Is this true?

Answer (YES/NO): YES